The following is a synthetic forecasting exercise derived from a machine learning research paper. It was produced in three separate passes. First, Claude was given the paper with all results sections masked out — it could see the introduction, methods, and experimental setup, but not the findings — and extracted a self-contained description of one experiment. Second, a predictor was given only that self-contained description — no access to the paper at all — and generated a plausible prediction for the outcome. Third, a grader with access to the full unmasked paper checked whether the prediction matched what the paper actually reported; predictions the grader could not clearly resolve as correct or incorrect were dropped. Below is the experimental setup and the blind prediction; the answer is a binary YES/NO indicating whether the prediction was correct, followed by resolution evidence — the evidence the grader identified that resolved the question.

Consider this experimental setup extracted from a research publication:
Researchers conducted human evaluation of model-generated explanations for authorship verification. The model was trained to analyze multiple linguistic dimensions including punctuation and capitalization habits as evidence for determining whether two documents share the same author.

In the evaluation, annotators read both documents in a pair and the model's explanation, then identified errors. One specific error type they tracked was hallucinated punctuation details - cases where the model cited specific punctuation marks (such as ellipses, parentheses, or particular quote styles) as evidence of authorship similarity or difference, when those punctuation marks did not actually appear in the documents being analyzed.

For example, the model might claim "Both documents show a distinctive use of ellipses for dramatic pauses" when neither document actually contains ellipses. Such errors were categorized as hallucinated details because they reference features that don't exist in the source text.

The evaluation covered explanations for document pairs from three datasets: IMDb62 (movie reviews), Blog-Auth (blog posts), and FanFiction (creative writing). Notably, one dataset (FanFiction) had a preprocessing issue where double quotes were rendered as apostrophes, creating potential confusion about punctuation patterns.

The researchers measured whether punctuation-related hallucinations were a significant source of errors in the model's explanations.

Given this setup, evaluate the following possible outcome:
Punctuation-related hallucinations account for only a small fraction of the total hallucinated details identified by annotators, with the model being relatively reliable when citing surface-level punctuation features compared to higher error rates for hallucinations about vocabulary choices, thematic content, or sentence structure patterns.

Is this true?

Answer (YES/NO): NO